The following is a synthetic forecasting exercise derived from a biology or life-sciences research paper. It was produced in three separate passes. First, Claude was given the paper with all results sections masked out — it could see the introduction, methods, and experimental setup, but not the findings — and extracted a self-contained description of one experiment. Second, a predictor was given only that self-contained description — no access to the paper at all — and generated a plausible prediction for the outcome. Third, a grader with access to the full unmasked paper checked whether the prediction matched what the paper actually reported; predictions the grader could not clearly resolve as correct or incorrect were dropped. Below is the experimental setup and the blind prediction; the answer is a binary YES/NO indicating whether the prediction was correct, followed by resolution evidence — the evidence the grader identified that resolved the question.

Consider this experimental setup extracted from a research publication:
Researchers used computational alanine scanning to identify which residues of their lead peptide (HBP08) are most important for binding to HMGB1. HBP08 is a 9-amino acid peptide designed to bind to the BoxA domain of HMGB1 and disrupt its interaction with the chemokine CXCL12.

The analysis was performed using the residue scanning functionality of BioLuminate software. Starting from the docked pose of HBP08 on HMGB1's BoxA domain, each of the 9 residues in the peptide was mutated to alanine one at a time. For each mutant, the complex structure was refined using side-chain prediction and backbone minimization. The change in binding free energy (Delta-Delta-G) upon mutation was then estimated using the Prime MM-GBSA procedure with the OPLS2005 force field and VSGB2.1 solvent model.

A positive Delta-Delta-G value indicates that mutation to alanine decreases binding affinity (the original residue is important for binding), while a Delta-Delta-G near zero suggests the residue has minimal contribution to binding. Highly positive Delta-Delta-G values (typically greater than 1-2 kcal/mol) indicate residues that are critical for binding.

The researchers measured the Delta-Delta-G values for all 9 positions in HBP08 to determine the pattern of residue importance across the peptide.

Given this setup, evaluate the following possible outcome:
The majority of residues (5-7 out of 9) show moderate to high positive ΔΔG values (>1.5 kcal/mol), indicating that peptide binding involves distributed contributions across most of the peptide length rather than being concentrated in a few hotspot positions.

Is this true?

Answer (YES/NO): NO